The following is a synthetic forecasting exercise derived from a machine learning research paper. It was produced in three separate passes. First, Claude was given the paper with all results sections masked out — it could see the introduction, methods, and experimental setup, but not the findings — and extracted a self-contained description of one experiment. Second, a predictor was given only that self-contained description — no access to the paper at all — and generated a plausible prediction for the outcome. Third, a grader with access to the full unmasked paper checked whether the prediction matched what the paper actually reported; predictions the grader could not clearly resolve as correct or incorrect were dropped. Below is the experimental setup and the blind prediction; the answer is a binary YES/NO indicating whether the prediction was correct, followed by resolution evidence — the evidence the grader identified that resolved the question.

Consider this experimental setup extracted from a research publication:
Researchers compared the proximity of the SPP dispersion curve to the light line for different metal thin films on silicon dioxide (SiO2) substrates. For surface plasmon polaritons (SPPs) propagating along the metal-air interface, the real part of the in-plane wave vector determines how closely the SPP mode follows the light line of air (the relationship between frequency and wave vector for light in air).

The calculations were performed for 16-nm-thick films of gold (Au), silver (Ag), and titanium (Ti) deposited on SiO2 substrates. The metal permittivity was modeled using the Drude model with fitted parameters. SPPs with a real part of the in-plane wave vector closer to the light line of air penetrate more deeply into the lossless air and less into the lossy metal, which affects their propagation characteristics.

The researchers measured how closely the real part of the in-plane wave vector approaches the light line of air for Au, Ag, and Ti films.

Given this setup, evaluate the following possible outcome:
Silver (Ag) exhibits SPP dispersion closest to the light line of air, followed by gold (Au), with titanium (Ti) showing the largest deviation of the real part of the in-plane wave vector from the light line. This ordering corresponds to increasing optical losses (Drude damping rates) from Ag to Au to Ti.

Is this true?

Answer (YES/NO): NO